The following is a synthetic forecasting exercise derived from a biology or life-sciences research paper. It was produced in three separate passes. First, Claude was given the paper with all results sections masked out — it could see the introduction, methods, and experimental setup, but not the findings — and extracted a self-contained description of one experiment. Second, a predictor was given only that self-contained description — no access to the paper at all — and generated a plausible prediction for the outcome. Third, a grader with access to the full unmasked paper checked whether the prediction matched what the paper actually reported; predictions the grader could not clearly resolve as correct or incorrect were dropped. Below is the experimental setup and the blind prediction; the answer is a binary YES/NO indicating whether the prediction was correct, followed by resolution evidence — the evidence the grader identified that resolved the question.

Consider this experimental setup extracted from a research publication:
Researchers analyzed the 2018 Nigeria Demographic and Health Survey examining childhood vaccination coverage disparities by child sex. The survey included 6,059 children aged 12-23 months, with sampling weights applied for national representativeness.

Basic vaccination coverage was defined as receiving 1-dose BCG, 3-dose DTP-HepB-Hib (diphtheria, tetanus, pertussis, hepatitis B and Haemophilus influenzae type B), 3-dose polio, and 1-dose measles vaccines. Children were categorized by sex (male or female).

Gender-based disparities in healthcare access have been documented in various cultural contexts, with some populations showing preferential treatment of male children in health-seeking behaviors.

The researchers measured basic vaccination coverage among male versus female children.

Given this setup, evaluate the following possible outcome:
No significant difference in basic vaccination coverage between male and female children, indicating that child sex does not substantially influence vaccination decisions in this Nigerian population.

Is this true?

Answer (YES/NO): YES